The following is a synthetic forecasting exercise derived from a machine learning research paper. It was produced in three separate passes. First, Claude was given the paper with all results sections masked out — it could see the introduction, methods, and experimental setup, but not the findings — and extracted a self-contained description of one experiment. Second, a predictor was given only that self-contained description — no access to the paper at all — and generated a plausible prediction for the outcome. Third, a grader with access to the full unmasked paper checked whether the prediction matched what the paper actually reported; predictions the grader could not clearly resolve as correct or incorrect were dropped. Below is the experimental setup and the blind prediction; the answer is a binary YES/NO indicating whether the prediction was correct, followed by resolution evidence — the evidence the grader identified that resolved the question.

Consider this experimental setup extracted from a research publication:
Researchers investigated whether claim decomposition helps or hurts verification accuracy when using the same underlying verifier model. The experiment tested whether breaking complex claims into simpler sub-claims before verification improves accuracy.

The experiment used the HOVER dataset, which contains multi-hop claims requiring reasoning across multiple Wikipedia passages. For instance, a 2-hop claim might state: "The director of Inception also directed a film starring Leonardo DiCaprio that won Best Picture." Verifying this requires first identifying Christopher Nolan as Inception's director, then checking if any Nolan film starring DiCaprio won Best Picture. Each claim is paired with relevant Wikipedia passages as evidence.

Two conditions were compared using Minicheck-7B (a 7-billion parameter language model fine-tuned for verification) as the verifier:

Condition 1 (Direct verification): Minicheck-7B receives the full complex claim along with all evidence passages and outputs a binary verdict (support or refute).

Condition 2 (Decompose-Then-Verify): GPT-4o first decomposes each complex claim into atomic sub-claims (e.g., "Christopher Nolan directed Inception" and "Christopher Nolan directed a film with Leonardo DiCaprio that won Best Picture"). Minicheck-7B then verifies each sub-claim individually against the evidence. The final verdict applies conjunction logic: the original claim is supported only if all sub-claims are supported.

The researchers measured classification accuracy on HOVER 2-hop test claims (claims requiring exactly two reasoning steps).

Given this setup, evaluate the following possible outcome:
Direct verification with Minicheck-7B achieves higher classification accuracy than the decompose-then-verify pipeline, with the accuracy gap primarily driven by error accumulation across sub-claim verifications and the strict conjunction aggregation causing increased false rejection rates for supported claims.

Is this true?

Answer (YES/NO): NO